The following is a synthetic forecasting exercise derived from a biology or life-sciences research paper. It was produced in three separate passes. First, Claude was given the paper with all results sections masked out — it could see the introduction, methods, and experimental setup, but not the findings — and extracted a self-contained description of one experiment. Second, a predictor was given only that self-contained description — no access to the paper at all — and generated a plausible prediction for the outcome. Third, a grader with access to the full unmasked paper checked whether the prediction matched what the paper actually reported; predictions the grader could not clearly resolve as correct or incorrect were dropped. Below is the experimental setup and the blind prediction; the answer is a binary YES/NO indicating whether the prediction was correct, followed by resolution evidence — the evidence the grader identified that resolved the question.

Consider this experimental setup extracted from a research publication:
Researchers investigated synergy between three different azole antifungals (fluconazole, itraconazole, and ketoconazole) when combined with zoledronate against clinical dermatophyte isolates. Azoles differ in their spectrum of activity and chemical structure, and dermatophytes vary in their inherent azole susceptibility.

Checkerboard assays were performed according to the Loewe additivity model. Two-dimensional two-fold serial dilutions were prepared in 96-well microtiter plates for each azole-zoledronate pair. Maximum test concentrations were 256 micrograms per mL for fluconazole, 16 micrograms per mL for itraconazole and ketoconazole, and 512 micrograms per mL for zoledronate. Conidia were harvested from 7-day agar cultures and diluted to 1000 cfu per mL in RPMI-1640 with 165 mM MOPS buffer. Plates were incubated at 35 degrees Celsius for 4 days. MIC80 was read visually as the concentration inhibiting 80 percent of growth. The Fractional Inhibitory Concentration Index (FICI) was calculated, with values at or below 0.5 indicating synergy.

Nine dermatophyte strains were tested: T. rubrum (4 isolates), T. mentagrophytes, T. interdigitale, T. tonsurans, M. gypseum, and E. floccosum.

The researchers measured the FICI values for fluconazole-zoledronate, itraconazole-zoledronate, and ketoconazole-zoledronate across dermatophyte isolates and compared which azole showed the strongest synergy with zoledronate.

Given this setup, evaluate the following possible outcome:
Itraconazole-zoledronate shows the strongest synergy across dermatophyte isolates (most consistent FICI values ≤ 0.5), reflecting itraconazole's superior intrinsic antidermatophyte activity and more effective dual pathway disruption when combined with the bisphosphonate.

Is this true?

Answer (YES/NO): NO